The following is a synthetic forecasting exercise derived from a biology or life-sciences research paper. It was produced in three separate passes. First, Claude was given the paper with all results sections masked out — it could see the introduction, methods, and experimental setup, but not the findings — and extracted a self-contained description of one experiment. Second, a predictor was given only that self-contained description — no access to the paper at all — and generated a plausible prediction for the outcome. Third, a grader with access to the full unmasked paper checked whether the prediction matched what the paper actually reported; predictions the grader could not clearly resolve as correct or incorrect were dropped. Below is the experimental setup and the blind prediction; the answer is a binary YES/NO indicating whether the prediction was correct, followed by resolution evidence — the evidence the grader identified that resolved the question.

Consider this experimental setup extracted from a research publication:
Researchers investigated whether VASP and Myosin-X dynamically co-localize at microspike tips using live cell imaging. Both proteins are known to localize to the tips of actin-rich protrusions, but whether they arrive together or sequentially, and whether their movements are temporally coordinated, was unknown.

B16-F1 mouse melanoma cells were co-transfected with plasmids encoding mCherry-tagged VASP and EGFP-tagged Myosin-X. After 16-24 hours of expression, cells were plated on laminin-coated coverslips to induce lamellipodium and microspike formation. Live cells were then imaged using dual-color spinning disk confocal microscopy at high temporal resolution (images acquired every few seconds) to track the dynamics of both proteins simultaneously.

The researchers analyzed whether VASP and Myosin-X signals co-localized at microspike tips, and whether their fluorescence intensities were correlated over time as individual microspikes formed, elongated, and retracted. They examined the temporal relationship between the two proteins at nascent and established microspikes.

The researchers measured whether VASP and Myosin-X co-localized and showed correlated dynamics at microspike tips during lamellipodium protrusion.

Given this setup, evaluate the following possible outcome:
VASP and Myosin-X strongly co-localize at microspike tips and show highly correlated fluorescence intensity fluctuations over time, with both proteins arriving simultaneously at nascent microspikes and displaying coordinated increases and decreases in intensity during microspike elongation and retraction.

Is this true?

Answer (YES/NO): NO